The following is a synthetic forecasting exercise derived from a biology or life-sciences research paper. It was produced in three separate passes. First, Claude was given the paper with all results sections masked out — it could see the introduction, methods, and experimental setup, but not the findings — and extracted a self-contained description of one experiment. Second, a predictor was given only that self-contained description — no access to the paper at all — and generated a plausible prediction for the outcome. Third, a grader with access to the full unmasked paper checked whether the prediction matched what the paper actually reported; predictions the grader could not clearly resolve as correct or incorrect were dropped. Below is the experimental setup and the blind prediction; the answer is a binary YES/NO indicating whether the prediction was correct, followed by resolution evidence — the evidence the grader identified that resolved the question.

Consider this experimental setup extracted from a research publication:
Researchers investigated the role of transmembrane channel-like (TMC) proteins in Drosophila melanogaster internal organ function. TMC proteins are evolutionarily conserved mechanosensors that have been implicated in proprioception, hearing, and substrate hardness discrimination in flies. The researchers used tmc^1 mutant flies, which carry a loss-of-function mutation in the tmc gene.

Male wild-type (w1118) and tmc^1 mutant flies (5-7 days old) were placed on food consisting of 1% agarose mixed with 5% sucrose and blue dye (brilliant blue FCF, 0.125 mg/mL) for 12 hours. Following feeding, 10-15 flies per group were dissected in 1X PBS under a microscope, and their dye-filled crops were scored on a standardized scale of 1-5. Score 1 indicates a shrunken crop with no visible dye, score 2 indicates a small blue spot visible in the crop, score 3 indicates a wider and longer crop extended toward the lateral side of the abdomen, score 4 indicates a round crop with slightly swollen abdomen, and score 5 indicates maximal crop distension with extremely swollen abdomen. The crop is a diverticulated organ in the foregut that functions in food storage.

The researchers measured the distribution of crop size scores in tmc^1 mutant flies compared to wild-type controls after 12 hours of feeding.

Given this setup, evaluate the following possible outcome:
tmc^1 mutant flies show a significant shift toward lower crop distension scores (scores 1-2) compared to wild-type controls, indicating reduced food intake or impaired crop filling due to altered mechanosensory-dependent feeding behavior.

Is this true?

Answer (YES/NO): NO